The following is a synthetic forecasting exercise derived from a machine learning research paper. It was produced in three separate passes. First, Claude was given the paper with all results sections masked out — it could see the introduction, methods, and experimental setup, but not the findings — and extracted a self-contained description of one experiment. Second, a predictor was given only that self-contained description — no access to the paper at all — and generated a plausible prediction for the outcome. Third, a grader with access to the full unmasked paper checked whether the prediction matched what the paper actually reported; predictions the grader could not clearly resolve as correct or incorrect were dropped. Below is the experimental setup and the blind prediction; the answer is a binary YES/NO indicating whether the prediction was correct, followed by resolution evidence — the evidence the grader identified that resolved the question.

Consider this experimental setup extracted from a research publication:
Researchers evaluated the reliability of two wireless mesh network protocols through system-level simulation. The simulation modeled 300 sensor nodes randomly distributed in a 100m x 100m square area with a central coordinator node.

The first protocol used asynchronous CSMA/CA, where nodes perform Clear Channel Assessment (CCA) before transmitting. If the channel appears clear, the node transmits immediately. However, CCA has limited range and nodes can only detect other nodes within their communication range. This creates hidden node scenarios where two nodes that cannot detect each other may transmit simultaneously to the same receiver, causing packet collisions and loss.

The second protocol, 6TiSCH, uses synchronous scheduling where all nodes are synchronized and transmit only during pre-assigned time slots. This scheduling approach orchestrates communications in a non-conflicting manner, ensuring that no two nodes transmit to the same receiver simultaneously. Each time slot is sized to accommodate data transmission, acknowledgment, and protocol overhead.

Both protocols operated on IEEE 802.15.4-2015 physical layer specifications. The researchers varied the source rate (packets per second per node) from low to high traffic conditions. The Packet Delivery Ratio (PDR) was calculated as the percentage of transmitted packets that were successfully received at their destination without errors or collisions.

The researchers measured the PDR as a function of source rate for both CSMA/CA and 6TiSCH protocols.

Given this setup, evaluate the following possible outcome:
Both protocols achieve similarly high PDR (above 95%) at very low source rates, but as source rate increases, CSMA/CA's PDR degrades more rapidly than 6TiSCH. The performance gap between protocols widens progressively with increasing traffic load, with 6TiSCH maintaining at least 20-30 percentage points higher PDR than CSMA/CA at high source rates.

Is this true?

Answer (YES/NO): NO